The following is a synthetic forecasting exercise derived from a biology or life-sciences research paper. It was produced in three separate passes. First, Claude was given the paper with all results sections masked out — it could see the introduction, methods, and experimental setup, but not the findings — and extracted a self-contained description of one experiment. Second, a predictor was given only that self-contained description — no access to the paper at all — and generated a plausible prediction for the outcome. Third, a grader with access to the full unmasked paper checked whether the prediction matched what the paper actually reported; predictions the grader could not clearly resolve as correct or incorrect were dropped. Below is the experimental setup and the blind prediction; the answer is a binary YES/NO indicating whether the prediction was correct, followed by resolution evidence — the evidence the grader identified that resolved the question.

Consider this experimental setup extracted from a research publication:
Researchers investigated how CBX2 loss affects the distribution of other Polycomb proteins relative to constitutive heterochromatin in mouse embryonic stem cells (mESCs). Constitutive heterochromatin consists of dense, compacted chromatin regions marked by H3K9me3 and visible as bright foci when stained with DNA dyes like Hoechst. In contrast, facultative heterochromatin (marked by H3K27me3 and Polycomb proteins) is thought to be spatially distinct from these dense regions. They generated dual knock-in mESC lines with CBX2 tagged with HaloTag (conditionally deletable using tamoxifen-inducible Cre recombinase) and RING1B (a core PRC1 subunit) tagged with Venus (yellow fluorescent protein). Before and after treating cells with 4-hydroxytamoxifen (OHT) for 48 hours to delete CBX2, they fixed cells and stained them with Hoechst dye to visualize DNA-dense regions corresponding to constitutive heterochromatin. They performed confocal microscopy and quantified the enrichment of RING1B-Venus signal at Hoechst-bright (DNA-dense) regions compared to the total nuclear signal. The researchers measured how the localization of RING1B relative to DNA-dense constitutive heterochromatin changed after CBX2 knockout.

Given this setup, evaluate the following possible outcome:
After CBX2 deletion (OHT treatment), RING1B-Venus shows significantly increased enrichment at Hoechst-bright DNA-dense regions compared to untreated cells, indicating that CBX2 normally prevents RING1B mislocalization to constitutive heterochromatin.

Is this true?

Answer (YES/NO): YES